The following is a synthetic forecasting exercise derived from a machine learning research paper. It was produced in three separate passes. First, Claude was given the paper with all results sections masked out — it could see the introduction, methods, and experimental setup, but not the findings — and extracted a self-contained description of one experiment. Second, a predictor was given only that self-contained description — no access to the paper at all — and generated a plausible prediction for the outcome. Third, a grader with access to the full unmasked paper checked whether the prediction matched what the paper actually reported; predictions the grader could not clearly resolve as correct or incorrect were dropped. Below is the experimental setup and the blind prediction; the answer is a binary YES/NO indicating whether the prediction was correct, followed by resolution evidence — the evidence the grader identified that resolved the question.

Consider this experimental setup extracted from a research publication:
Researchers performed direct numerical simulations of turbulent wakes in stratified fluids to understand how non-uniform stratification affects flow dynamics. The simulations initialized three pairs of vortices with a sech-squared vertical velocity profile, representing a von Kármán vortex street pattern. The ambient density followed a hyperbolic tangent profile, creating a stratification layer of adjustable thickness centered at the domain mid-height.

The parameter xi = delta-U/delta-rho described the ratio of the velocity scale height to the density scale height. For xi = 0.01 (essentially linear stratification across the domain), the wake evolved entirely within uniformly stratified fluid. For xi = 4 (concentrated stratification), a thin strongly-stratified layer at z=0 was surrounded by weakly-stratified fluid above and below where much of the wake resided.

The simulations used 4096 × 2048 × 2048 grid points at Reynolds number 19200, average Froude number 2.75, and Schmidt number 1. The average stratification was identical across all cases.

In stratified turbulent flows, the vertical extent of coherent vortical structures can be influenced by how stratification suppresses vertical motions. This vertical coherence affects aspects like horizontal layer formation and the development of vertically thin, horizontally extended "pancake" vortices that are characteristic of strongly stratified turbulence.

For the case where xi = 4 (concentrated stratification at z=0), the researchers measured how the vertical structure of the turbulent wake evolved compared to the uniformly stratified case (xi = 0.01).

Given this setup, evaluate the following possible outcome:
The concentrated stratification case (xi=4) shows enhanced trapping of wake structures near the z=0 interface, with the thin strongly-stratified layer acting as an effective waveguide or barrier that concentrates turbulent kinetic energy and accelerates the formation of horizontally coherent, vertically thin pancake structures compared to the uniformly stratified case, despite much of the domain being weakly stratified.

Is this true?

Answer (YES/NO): NO